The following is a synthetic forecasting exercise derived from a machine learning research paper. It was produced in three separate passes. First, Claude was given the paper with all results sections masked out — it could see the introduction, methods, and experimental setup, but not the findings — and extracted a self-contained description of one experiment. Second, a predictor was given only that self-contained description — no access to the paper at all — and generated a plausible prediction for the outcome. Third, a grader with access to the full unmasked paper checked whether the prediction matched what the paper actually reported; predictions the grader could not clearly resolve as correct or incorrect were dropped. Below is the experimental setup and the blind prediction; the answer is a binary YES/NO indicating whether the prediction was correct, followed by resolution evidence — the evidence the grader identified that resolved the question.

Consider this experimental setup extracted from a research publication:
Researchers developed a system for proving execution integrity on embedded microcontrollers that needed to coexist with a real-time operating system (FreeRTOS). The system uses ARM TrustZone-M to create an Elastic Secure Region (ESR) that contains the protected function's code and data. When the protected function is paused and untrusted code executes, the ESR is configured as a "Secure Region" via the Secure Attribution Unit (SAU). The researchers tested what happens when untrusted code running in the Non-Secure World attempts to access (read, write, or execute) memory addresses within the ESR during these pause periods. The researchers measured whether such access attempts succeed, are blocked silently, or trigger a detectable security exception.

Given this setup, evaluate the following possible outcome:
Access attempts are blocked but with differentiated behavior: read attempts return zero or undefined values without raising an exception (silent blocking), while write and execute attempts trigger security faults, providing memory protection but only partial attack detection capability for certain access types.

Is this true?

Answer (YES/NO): NO